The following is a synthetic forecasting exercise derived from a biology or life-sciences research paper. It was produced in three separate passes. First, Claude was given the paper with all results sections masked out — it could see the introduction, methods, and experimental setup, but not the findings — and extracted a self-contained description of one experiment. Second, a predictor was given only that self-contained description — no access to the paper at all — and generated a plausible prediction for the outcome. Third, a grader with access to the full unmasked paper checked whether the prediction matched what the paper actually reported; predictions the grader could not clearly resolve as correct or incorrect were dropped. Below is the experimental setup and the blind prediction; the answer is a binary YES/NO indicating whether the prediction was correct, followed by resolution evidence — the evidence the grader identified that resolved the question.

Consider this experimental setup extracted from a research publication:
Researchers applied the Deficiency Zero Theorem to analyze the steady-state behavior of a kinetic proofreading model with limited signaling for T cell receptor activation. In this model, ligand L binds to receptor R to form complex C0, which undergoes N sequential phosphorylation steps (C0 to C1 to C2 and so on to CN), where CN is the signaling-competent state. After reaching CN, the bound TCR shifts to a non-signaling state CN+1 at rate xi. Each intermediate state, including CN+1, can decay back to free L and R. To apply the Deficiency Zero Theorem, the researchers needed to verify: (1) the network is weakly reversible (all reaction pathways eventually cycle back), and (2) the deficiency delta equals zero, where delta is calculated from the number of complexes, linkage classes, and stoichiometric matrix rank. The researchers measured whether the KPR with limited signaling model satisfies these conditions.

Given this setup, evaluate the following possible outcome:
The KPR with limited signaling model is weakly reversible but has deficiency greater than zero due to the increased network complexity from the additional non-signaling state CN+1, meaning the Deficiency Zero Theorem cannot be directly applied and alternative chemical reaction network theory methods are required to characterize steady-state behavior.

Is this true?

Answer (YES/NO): NO